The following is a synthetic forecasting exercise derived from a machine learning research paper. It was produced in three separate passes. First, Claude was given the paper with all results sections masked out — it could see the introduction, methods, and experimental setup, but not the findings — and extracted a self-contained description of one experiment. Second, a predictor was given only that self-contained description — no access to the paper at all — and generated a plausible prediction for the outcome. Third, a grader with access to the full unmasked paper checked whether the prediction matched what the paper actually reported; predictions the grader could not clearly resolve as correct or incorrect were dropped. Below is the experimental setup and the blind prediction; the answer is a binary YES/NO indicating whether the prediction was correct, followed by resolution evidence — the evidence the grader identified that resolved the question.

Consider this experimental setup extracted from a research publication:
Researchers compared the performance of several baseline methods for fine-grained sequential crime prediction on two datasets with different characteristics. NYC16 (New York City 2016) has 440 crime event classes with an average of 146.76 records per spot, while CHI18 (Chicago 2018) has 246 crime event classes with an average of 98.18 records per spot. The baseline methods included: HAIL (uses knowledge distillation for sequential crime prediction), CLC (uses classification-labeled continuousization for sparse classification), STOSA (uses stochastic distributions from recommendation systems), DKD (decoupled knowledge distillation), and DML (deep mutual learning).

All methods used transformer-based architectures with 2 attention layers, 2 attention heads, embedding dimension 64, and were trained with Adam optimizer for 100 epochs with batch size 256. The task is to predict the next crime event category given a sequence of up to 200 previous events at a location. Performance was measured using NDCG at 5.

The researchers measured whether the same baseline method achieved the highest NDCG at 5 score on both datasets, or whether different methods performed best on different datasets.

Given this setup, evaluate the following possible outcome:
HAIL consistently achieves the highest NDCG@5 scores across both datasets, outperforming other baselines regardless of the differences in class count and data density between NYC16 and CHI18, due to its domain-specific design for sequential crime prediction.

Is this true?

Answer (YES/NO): NO